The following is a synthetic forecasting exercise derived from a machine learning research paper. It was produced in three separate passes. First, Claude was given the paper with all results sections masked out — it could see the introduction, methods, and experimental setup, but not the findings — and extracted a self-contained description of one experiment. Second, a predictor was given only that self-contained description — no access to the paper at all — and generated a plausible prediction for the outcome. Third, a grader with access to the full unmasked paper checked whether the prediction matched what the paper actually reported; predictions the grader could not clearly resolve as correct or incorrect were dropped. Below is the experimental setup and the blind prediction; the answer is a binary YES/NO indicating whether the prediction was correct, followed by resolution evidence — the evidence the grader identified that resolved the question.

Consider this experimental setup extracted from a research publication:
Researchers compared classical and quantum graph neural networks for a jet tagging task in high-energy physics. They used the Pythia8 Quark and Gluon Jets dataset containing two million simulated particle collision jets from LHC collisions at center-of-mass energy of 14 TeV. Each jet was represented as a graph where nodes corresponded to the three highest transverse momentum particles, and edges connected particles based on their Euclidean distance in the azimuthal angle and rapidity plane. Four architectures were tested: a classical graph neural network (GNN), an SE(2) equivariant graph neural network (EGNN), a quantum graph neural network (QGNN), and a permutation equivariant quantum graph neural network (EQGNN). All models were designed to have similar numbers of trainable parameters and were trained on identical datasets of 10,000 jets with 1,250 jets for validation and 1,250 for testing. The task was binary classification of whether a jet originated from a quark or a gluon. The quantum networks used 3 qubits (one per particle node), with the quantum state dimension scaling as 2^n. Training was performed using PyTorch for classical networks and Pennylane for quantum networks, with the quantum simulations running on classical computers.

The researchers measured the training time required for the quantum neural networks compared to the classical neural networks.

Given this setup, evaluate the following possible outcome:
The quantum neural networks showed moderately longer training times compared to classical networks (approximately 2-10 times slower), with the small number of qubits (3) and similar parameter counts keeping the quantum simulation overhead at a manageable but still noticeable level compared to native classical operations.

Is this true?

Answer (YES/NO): NO